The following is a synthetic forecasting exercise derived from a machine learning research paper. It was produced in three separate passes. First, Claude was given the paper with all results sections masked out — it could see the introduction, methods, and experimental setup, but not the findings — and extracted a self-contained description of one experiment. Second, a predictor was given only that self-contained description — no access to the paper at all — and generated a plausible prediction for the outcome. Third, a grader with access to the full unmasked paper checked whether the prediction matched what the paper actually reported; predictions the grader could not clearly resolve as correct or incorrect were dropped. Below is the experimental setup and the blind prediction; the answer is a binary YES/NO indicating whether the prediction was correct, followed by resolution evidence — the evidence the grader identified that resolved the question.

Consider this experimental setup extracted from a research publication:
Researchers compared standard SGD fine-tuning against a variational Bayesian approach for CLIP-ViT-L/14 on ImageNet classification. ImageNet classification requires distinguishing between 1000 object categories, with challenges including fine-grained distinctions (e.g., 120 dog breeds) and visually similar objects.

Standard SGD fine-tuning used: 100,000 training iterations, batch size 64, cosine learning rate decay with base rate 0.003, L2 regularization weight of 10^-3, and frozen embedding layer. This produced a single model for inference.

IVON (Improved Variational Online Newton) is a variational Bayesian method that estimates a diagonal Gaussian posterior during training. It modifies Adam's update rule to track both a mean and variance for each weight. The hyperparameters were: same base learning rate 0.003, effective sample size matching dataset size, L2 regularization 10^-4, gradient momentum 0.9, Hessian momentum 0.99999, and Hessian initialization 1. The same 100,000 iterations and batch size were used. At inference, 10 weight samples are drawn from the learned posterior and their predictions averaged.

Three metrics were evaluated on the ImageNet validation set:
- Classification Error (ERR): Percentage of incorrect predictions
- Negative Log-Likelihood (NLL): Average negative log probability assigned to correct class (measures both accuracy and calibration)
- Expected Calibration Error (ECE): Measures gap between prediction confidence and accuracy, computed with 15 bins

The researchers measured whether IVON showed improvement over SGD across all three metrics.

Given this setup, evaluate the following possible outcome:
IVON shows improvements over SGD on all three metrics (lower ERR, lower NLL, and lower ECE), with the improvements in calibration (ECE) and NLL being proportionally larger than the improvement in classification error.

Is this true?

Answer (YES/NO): YES